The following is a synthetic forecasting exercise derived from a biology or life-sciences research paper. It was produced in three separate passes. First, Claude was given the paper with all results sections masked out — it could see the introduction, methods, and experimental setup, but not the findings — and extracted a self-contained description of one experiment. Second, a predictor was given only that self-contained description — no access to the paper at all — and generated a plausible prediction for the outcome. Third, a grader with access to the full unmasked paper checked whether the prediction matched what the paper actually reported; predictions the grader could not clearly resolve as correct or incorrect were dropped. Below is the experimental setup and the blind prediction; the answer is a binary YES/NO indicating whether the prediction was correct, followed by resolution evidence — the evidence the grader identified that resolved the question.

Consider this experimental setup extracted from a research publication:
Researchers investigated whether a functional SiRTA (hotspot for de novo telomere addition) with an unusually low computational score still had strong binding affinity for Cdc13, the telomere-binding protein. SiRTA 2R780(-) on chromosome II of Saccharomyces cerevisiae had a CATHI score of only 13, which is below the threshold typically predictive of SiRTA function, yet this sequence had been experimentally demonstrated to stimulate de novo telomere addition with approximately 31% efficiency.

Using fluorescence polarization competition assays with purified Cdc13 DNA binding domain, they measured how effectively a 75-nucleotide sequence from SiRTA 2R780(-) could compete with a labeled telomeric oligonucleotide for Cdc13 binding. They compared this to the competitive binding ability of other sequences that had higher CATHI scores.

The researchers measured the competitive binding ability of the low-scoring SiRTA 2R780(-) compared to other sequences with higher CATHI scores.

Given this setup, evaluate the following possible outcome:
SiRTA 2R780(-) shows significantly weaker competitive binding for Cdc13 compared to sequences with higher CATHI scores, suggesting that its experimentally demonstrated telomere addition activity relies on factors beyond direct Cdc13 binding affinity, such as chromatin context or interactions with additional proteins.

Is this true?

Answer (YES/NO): NO